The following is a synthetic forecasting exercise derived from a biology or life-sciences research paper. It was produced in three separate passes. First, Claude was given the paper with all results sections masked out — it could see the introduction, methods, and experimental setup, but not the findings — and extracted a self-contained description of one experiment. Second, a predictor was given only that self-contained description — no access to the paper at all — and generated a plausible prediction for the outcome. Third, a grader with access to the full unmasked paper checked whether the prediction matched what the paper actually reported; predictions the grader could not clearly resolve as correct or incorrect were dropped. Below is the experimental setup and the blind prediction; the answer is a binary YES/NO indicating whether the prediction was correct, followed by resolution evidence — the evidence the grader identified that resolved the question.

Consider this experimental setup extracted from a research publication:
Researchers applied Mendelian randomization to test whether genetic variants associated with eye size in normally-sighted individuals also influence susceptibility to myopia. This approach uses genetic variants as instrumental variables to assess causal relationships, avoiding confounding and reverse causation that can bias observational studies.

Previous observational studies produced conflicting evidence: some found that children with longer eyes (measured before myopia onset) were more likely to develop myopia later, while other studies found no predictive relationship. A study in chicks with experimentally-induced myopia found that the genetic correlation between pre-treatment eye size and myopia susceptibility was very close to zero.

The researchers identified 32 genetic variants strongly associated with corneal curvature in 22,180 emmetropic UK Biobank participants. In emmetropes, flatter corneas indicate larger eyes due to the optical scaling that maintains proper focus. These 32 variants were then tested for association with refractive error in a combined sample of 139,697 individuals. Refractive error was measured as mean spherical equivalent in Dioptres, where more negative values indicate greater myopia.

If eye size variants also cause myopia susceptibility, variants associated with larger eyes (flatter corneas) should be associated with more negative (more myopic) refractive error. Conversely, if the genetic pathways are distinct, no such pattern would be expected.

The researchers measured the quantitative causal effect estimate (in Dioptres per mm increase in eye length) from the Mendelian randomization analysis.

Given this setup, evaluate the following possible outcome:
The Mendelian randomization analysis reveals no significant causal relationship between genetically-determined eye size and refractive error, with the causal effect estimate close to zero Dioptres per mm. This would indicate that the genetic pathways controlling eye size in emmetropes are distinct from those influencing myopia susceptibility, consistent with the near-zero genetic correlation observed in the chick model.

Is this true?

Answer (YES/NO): NO